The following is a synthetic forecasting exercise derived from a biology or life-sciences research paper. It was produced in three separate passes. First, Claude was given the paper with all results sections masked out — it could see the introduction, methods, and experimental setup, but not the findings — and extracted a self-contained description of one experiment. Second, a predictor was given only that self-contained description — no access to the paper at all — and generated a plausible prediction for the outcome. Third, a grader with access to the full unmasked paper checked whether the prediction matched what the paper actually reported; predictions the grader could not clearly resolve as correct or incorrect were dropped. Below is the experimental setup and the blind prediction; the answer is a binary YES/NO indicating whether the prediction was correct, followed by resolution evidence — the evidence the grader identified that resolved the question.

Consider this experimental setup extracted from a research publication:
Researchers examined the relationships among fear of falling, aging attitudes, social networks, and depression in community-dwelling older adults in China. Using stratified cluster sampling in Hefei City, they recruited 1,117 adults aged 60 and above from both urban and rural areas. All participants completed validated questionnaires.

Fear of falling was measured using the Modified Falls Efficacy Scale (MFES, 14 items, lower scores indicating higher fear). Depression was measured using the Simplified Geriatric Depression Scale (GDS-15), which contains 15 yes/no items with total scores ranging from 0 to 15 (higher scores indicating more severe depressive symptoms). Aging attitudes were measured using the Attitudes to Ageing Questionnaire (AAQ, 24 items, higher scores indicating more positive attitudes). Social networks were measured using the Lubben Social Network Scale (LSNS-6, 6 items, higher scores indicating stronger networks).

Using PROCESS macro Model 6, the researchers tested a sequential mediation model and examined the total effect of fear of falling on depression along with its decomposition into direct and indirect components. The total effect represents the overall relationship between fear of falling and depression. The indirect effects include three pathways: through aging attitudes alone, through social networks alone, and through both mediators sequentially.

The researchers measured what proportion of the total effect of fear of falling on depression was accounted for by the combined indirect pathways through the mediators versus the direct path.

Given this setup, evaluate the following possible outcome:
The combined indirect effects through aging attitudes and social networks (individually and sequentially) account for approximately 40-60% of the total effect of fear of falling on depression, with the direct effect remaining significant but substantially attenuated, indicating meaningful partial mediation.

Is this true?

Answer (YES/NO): NO